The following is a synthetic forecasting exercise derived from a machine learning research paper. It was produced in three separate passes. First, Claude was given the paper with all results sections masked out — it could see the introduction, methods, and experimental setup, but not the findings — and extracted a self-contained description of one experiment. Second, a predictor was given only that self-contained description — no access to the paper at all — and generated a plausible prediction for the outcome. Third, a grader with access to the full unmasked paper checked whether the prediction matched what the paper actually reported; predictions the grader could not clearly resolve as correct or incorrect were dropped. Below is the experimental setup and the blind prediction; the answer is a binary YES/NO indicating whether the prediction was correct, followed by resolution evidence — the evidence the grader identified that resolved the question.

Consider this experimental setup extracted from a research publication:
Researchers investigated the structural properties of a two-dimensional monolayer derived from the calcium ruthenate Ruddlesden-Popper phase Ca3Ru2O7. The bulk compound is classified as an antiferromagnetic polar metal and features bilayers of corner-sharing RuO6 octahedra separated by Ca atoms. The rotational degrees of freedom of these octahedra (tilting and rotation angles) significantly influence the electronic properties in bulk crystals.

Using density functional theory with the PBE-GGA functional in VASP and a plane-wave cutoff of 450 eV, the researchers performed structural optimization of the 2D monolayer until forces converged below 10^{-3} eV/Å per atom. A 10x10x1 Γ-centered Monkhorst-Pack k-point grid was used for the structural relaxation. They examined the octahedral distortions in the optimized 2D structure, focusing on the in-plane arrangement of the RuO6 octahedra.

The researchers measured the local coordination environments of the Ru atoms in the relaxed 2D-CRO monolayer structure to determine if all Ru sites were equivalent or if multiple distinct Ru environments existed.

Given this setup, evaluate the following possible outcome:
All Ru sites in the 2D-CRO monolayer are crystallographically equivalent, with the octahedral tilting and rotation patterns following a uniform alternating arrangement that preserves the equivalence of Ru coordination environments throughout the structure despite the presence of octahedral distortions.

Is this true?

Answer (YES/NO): NO